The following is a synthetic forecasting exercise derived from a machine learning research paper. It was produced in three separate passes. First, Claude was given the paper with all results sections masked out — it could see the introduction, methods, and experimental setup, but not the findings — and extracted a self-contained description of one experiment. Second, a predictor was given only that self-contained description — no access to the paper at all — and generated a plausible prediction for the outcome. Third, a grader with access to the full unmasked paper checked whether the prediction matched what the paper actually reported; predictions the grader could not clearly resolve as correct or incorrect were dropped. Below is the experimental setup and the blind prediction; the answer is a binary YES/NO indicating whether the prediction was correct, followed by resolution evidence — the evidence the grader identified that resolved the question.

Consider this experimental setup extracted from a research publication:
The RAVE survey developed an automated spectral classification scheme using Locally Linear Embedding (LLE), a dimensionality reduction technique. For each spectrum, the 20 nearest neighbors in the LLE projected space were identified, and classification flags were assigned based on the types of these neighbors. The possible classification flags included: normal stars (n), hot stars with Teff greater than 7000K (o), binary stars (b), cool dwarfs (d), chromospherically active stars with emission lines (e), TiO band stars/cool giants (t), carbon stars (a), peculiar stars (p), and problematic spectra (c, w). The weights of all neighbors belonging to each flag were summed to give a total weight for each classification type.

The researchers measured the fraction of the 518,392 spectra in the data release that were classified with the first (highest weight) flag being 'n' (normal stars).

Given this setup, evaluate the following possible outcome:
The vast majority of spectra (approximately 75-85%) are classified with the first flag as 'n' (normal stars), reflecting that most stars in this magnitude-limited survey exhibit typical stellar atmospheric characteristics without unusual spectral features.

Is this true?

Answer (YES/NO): NO